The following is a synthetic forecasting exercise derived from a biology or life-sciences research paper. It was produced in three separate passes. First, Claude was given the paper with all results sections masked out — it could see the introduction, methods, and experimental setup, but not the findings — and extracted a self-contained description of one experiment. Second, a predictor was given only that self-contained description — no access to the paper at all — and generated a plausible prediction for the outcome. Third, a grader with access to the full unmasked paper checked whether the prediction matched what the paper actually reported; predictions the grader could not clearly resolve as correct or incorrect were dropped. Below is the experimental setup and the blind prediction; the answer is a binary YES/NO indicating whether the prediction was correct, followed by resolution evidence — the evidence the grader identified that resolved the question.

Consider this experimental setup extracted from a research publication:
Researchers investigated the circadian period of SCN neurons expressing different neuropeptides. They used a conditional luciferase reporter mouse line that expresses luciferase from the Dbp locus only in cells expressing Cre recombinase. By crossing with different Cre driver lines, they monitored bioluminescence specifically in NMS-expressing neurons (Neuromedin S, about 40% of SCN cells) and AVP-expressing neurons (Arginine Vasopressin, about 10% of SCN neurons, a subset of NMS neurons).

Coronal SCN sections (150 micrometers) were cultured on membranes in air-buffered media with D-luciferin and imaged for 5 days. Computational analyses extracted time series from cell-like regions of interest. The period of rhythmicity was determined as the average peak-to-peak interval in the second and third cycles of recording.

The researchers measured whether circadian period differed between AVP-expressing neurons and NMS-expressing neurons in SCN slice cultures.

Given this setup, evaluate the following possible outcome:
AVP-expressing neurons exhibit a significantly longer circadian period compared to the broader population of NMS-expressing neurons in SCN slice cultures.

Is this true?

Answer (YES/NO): NO